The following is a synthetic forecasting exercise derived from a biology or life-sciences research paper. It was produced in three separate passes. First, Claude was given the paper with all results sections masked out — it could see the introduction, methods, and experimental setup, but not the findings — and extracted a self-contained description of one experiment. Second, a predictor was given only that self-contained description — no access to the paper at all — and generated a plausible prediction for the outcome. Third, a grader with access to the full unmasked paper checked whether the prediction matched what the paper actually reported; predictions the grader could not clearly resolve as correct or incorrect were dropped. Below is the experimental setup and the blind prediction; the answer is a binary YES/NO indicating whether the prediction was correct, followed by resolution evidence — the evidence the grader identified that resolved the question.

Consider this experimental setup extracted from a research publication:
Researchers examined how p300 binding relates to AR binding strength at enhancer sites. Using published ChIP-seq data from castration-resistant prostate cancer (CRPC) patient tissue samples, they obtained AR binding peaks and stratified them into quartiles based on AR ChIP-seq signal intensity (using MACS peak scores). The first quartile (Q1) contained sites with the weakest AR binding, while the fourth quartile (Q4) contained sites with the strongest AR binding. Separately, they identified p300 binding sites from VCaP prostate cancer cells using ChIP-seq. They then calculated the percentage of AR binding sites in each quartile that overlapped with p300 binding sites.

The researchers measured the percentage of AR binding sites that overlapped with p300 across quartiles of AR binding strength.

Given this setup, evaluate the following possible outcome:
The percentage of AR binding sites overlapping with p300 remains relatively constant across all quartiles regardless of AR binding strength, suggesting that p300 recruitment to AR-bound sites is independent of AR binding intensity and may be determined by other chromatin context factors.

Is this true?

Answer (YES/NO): NO